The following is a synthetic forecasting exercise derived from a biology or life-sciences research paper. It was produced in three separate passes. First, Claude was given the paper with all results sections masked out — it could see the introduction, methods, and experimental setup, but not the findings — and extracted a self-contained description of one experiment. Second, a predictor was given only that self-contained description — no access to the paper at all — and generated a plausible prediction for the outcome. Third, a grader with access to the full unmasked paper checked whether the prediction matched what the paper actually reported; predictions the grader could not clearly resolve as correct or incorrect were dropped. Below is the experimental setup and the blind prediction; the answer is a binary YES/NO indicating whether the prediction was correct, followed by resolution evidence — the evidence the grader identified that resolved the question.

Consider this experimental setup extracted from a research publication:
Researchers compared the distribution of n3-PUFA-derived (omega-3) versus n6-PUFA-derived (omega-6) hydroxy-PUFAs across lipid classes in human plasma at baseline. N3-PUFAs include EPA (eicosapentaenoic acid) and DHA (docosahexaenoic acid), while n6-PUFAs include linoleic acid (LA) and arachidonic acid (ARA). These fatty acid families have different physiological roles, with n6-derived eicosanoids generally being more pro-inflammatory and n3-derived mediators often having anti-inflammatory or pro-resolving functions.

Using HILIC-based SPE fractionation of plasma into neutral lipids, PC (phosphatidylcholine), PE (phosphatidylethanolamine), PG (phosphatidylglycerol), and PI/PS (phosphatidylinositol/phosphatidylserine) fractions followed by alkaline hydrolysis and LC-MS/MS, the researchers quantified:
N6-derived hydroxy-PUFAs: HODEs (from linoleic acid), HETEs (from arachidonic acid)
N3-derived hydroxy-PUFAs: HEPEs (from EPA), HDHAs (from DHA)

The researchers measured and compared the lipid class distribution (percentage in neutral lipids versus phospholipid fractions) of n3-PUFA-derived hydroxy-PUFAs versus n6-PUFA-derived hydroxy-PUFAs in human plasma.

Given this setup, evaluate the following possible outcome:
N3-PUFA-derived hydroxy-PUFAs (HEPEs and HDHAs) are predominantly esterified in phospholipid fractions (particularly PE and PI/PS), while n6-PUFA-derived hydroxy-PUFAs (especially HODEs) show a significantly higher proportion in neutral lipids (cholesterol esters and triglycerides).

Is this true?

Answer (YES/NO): NO